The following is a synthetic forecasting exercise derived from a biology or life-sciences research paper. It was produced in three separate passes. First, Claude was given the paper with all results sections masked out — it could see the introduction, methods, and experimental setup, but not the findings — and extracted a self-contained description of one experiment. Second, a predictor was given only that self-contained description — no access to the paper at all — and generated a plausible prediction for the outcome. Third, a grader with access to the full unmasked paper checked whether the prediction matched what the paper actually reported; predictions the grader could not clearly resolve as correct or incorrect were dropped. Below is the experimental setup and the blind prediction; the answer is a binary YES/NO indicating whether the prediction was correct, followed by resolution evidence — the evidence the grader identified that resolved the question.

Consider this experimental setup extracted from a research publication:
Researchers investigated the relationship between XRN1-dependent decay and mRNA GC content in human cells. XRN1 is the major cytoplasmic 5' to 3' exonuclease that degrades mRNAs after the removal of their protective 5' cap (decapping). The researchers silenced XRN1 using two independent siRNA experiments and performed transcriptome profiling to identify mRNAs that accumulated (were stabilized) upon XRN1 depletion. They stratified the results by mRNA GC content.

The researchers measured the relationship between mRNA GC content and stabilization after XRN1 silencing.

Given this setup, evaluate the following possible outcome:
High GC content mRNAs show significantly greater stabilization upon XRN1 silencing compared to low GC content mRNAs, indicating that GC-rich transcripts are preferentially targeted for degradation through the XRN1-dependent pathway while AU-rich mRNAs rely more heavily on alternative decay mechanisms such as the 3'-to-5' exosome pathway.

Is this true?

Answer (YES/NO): YES